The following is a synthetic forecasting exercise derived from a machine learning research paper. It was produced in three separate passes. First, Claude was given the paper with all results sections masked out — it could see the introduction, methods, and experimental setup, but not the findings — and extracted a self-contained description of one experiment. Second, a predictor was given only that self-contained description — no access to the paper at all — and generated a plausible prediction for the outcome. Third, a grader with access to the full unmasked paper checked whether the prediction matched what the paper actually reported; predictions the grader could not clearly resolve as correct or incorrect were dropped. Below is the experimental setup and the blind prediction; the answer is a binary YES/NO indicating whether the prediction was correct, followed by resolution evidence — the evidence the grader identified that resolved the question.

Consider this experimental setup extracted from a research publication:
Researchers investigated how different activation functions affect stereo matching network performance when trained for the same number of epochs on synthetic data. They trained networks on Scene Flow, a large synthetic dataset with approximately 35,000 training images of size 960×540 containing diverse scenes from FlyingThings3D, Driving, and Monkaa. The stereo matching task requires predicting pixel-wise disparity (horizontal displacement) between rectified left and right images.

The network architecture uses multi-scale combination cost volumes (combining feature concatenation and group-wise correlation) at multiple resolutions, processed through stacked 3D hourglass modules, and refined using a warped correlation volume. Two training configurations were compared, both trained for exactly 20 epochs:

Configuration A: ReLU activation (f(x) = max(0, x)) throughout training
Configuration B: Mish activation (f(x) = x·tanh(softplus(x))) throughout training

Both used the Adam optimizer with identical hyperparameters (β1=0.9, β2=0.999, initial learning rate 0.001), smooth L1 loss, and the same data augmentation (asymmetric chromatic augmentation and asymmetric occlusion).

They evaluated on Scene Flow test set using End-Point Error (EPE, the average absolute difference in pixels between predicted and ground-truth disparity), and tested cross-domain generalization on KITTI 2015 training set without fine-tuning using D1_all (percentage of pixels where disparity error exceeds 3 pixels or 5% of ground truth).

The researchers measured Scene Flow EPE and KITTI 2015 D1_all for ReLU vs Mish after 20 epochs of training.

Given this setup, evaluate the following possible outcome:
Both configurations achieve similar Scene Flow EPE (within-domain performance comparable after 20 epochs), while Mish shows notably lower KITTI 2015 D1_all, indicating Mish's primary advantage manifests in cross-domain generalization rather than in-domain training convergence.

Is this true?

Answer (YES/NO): NO